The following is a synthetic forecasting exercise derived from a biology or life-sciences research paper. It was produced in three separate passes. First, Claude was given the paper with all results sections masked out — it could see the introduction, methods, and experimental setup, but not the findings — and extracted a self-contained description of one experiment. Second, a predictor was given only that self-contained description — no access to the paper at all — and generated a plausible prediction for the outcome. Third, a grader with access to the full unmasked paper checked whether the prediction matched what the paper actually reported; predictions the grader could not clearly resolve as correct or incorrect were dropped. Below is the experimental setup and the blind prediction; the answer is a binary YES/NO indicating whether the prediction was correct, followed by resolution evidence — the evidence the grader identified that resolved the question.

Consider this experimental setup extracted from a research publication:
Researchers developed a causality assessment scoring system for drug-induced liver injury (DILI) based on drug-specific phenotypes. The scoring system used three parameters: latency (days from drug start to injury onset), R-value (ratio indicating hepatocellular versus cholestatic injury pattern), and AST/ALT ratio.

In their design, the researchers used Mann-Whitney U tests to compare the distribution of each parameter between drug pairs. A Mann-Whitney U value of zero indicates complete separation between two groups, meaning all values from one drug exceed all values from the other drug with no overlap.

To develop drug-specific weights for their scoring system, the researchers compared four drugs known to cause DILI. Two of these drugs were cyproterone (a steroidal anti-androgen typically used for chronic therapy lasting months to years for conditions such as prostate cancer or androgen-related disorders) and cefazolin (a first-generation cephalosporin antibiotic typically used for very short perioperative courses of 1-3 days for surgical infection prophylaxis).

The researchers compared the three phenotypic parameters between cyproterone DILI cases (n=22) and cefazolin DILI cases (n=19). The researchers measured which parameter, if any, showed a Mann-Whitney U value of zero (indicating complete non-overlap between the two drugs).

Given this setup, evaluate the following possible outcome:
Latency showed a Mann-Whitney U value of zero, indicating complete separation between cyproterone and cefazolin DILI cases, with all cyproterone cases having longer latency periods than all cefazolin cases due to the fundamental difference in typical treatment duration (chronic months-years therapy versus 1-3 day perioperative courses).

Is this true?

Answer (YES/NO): YES